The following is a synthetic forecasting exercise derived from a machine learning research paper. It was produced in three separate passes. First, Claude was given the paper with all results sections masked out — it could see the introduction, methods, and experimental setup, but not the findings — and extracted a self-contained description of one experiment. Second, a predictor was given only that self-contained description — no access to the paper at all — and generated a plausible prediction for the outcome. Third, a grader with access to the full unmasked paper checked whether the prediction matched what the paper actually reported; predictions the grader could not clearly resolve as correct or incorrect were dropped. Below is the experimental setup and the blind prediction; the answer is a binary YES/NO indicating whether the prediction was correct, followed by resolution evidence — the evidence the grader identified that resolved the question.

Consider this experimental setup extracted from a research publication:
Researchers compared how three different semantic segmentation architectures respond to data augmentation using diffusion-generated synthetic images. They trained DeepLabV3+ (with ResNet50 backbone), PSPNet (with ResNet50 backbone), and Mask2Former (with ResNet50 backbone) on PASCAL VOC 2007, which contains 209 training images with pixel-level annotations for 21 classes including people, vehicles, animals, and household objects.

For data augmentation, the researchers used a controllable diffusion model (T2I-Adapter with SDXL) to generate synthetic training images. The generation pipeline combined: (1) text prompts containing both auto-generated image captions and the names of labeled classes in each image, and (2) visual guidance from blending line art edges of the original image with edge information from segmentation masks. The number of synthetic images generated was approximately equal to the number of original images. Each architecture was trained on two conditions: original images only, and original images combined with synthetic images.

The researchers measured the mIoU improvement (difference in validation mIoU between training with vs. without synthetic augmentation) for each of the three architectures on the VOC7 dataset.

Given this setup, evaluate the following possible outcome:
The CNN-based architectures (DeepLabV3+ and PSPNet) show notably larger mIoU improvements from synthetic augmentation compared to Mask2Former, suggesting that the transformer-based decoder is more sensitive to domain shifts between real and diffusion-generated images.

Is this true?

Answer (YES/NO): YES